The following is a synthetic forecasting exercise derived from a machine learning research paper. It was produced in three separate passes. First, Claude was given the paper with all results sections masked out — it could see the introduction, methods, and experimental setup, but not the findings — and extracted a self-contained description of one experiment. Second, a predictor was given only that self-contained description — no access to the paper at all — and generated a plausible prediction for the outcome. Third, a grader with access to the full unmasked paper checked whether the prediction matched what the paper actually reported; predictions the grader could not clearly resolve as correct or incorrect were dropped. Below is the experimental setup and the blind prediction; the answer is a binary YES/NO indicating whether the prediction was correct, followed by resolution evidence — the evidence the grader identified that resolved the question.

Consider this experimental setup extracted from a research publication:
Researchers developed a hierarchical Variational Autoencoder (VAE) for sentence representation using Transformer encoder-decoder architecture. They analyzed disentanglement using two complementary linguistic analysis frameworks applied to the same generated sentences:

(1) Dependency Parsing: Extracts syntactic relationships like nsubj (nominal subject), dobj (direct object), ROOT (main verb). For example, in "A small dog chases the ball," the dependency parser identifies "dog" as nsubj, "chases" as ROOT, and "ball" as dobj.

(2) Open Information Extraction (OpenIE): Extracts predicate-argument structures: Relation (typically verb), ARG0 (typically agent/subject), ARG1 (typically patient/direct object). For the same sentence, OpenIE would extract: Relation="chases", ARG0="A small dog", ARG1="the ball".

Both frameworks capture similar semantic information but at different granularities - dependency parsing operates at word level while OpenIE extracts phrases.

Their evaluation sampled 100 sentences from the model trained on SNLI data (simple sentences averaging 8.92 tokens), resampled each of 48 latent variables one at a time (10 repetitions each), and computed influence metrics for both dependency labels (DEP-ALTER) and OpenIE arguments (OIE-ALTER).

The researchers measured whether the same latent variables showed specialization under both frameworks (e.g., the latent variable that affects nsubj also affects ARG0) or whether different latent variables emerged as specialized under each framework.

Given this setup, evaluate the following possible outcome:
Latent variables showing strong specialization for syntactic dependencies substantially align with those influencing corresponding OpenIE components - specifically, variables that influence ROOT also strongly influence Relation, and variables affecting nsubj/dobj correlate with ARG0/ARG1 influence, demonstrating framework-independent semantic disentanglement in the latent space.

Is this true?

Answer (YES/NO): YES